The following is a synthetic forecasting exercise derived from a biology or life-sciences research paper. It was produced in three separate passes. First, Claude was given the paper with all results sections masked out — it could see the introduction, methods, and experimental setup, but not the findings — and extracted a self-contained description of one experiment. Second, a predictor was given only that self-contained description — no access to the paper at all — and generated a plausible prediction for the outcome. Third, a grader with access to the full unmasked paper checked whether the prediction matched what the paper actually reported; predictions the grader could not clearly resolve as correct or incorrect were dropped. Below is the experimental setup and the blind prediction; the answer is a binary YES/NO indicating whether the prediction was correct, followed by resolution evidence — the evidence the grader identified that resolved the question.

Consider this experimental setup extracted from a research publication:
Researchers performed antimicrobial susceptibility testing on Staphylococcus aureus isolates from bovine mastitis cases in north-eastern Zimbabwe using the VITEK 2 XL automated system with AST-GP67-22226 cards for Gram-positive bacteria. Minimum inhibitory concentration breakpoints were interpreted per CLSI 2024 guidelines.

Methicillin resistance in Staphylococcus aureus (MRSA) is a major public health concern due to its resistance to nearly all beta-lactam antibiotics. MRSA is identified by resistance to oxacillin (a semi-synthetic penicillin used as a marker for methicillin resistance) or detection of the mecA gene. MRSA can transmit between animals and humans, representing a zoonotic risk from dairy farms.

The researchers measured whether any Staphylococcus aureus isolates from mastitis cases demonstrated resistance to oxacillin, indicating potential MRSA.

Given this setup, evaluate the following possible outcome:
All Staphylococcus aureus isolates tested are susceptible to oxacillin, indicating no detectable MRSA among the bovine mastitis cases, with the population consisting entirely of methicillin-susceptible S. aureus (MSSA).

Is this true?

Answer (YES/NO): NO